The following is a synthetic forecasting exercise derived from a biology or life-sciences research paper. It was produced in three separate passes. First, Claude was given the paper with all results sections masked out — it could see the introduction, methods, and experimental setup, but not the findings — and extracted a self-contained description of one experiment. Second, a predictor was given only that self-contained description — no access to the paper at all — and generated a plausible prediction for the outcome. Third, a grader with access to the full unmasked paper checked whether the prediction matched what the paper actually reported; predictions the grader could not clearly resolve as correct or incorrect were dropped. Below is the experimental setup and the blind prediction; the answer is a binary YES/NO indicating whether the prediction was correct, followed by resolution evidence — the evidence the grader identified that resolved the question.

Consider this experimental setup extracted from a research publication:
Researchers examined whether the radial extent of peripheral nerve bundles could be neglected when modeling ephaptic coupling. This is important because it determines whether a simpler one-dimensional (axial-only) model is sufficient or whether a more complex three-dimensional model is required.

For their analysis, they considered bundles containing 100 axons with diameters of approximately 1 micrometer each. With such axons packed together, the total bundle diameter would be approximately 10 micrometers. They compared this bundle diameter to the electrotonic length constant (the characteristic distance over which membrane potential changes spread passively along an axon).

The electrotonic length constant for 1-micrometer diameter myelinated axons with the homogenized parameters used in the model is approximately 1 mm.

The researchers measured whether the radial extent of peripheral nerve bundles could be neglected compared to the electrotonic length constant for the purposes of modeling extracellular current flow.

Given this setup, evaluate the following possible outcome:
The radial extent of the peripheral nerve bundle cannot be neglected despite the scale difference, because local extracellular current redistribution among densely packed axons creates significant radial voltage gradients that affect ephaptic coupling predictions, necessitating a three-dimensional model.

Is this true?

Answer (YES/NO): NO